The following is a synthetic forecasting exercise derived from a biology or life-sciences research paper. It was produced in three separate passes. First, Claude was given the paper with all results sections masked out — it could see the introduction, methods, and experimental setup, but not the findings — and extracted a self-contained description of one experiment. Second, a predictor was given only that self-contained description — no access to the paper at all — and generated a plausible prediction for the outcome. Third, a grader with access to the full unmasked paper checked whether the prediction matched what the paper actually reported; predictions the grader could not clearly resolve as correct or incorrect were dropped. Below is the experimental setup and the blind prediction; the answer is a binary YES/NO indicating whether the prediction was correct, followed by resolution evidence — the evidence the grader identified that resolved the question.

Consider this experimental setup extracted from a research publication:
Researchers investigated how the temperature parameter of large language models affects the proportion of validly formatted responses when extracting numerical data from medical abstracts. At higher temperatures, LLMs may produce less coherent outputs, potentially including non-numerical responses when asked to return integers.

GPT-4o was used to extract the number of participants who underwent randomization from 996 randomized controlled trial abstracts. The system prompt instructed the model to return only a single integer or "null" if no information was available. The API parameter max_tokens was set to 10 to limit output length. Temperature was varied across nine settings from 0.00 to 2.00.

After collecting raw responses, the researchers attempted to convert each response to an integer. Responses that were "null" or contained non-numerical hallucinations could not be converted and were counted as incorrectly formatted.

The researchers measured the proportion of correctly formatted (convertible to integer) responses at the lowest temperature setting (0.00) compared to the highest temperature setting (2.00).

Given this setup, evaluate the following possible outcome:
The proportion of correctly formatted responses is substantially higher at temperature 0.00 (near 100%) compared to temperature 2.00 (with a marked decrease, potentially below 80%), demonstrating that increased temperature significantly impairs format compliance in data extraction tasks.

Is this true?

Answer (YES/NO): NO